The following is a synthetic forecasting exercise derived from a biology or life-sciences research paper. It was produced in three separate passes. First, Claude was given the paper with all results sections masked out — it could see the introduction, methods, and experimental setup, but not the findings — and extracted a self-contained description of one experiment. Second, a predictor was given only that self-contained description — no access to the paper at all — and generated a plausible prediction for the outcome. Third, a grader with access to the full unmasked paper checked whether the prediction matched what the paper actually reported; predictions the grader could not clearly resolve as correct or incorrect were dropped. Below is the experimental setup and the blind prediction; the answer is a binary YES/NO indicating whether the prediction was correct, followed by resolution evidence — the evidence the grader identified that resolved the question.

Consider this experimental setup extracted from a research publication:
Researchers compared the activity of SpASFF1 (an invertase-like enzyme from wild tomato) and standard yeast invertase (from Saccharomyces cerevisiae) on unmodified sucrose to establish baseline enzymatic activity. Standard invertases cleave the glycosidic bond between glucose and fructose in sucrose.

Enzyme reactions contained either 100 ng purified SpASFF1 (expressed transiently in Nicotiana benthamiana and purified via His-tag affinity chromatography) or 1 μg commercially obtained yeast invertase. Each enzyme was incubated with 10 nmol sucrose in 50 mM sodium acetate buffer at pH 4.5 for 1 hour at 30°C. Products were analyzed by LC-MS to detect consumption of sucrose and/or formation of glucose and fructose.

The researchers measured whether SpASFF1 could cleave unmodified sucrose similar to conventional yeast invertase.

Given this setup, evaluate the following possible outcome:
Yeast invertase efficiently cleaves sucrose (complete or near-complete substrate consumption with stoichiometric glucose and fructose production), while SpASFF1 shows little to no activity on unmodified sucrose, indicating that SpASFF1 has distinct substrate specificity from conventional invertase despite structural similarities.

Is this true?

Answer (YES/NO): YES